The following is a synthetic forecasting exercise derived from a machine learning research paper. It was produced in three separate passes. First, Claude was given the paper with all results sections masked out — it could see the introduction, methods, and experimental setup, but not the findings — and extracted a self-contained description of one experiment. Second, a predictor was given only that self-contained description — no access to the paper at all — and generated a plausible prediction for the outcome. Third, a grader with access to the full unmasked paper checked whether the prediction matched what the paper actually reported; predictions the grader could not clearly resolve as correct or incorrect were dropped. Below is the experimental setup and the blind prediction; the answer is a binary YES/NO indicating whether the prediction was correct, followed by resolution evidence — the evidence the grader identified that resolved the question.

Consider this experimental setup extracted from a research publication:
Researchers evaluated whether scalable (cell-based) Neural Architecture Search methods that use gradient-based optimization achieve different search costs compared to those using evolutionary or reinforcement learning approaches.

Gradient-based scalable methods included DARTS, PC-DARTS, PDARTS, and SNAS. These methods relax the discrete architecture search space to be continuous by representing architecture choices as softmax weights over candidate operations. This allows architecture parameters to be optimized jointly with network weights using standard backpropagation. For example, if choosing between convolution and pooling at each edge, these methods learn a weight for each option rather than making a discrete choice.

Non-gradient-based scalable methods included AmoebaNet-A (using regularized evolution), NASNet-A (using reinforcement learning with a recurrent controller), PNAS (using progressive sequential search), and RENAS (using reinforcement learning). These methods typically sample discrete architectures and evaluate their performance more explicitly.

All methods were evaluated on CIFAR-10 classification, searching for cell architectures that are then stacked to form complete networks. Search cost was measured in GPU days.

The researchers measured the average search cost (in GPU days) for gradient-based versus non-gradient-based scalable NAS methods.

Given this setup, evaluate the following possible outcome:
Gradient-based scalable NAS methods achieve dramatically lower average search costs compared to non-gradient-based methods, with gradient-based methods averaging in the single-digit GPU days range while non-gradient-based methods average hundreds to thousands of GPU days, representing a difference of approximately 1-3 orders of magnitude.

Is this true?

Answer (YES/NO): YES